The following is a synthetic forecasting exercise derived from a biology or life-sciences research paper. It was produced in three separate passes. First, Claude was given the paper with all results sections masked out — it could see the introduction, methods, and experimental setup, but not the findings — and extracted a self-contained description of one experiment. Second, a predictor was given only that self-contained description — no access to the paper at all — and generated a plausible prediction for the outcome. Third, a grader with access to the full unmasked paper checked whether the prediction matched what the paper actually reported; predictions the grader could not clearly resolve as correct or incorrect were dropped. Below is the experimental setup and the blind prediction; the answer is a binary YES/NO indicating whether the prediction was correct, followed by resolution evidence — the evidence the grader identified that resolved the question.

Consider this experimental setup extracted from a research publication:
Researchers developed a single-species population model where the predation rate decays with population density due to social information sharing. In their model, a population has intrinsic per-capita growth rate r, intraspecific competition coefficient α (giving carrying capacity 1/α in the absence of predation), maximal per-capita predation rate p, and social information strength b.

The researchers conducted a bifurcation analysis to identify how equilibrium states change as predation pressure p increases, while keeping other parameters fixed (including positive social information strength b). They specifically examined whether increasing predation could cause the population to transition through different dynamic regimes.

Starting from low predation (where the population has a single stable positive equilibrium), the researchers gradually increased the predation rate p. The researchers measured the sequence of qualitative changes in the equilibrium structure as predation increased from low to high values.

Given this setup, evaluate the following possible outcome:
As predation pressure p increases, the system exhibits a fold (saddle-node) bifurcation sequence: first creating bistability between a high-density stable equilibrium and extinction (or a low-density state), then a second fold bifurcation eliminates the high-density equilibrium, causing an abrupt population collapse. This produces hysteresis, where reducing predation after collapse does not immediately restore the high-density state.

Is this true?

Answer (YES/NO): YES